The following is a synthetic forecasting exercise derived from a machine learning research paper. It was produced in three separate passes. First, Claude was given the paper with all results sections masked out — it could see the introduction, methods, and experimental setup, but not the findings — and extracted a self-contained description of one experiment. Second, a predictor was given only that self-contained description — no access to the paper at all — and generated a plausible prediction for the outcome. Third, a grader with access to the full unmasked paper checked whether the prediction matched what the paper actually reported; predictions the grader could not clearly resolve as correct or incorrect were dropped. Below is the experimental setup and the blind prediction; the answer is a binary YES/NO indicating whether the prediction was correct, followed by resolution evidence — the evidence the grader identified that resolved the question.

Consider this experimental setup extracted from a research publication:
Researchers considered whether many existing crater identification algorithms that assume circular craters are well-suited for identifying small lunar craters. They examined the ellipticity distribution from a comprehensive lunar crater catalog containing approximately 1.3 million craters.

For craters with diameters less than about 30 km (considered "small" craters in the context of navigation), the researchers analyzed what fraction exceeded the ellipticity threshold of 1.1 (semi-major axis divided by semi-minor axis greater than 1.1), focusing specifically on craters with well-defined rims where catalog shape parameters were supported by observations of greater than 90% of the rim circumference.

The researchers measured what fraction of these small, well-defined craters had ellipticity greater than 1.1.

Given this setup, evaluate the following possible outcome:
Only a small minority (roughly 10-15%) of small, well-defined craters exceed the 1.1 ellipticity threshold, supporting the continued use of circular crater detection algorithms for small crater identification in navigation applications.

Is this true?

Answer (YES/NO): NO